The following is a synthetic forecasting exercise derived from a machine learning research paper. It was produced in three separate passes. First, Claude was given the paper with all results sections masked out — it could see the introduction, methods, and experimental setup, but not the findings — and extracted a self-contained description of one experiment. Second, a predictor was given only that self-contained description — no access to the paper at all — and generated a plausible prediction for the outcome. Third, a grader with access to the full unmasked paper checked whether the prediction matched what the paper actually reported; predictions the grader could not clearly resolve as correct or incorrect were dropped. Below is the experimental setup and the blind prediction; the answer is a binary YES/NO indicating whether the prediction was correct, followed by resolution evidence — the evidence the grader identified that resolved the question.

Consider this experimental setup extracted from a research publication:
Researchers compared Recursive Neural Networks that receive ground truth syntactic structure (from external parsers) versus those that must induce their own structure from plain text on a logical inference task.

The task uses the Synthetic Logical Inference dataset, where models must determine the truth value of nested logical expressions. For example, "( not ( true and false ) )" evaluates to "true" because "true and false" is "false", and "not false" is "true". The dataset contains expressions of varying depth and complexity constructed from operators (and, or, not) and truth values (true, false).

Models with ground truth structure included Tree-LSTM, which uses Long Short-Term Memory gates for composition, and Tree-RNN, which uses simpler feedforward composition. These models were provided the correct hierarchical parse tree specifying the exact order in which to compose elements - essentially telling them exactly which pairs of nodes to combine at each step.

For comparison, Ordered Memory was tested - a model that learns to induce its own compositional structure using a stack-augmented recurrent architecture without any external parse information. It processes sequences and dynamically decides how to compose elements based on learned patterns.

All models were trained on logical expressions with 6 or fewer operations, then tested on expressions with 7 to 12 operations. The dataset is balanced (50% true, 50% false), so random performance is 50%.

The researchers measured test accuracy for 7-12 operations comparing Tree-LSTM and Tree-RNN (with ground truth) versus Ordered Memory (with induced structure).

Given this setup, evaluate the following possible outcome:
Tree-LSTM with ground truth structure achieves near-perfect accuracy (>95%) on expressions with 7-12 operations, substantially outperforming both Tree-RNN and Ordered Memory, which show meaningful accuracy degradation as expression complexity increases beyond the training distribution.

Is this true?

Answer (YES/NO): NO